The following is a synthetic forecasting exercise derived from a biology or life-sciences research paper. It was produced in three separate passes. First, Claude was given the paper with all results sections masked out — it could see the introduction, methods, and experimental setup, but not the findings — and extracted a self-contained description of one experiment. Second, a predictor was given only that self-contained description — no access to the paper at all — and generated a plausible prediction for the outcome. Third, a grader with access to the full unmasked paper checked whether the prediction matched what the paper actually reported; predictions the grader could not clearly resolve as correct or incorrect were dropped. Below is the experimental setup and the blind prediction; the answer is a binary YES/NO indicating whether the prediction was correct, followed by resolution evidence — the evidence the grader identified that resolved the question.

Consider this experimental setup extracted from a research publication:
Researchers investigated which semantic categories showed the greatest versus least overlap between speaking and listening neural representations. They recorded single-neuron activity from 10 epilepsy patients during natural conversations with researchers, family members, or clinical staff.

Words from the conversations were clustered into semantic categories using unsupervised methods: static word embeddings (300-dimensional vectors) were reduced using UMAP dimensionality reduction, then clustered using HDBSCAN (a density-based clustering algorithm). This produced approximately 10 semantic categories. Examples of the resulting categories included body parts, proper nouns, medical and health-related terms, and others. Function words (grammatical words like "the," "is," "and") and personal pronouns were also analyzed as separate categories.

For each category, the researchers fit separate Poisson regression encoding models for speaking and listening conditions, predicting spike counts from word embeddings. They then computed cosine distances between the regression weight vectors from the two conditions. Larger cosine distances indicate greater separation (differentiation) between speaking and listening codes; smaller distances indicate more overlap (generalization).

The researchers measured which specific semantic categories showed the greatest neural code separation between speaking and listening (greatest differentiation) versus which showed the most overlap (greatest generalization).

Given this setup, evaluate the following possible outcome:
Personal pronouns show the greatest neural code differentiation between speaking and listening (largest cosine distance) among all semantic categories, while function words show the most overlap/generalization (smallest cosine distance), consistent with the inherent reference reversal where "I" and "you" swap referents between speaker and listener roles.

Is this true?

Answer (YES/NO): NO